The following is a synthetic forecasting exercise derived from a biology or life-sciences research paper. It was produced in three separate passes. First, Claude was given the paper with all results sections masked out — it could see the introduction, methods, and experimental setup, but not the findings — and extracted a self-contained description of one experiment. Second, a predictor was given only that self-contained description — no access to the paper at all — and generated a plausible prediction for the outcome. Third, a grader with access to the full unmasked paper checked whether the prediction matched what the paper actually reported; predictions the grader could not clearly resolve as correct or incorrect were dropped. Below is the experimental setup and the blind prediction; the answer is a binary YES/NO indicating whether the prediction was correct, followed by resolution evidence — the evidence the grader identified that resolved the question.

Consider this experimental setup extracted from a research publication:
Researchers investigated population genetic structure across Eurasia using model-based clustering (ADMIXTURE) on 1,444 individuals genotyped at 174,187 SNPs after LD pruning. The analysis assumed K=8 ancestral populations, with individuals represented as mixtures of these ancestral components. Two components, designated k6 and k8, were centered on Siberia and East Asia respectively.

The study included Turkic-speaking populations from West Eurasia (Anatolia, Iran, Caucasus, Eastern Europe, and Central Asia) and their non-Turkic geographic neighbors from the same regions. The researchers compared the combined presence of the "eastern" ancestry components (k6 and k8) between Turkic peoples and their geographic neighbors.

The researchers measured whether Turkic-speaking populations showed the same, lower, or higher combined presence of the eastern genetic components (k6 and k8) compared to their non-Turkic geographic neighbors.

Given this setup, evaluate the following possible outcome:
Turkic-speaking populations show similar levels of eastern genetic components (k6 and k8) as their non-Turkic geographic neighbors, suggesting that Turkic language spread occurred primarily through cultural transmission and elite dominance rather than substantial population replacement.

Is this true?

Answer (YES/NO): NO